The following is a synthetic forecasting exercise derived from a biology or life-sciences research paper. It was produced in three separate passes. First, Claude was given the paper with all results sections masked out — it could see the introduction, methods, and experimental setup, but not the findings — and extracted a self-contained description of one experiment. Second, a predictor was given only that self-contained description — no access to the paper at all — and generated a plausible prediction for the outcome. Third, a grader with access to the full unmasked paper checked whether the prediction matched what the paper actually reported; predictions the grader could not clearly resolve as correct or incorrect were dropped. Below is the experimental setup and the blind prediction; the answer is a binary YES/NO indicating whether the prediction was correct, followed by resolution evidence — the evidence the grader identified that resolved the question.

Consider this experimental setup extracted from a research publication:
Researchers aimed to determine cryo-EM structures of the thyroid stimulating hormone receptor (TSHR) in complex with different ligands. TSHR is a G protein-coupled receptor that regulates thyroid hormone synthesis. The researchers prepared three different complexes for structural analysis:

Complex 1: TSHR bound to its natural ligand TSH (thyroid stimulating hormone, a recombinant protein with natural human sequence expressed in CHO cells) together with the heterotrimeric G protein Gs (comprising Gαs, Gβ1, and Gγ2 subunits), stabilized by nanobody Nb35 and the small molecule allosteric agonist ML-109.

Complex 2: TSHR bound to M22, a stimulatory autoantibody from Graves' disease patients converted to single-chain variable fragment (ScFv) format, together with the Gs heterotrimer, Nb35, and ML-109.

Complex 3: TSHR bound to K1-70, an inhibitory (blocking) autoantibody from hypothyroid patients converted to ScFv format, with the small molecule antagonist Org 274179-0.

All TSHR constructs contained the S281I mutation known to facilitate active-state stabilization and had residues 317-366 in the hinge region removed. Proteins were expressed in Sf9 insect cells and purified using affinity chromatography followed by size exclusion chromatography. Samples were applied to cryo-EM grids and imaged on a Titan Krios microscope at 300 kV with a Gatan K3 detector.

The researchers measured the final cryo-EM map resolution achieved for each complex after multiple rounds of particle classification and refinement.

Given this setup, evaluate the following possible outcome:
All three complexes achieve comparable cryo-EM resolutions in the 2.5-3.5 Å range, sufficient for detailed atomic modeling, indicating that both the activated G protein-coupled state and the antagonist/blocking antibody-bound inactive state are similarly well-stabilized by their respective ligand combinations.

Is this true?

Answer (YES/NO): NO